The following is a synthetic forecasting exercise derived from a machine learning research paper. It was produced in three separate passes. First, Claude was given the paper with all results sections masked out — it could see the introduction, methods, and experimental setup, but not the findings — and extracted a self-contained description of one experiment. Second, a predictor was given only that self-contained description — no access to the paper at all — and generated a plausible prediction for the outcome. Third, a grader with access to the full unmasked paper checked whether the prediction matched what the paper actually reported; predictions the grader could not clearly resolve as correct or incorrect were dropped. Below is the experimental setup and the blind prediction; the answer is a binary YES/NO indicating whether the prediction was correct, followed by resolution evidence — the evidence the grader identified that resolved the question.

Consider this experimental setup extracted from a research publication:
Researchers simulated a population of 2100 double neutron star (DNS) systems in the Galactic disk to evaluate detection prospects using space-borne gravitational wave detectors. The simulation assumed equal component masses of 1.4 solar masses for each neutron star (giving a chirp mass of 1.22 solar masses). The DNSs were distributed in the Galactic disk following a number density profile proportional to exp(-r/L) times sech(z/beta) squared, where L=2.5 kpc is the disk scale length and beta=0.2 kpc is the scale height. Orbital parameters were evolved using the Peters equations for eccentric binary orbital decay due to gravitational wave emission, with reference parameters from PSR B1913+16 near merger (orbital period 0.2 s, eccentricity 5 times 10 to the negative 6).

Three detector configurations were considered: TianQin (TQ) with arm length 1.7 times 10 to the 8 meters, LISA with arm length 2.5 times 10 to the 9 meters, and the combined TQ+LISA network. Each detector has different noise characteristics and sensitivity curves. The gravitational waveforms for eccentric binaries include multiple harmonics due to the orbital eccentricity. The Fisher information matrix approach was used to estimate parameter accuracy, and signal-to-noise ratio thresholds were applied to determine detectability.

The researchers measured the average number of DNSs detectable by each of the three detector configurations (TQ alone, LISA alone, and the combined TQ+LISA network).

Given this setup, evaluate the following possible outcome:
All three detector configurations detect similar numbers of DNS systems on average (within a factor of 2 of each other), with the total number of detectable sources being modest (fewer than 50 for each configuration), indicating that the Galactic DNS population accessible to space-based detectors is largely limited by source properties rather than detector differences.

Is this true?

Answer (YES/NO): NO